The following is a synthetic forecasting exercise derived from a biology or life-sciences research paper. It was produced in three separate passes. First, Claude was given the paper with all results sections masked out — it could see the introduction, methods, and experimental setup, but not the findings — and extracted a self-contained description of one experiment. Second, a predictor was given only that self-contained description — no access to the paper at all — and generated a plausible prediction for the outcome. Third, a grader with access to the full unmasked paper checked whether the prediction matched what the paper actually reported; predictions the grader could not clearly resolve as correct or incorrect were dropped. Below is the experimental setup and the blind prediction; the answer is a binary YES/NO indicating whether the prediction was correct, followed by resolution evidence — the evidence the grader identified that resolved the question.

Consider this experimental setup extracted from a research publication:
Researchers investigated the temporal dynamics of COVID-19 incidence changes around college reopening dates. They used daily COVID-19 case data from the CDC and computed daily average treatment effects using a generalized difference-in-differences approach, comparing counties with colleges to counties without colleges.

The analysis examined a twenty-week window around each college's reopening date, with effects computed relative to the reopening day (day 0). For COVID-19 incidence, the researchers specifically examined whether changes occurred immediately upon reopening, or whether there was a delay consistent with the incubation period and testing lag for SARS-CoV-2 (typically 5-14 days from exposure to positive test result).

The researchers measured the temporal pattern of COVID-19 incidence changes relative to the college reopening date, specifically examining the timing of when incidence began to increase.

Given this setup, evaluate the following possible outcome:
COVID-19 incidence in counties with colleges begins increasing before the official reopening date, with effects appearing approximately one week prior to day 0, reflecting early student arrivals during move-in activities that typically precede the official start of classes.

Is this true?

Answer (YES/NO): NO